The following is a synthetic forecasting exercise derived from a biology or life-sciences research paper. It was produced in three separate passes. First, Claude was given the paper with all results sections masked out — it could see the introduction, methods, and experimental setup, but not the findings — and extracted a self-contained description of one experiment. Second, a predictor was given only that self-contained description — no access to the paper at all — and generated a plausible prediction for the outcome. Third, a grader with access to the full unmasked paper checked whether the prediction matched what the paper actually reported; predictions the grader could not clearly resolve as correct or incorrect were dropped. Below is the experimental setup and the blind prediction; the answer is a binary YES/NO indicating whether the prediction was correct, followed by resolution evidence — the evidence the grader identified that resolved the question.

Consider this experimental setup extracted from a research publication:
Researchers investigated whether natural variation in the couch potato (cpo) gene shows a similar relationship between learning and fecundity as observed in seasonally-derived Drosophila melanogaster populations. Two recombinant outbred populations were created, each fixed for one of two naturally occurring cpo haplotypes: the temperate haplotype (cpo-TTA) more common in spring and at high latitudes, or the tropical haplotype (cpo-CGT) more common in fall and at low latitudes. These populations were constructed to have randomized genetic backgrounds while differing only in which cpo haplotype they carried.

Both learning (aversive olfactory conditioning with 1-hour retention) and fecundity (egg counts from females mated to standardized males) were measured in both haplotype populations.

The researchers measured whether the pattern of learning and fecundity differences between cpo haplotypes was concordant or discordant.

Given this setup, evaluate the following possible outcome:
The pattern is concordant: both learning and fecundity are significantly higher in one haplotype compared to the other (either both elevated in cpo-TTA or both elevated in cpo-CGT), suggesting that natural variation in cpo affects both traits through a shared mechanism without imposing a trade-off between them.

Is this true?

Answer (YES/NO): NO